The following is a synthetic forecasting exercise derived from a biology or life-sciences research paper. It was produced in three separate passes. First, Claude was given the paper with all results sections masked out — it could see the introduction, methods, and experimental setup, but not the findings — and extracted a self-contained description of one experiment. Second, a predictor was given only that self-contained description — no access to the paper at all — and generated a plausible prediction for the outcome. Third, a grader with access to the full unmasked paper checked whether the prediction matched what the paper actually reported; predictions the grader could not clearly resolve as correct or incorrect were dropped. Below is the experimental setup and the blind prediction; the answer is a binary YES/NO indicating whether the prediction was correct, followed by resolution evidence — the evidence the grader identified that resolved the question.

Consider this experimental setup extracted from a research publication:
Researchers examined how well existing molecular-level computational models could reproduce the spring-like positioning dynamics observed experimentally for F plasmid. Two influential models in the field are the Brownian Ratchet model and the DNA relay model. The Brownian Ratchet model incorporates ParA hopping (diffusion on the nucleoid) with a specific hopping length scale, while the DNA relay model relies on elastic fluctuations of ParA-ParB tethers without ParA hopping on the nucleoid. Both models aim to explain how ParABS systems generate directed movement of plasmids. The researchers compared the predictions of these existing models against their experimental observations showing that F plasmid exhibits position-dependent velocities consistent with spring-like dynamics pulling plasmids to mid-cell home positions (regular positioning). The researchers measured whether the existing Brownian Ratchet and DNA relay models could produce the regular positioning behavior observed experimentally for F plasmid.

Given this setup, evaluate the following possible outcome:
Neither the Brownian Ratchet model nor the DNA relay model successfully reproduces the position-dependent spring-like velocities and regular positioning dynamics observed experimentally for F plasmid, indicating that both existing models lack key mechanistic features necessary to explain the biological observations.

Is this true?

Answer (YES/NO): YES